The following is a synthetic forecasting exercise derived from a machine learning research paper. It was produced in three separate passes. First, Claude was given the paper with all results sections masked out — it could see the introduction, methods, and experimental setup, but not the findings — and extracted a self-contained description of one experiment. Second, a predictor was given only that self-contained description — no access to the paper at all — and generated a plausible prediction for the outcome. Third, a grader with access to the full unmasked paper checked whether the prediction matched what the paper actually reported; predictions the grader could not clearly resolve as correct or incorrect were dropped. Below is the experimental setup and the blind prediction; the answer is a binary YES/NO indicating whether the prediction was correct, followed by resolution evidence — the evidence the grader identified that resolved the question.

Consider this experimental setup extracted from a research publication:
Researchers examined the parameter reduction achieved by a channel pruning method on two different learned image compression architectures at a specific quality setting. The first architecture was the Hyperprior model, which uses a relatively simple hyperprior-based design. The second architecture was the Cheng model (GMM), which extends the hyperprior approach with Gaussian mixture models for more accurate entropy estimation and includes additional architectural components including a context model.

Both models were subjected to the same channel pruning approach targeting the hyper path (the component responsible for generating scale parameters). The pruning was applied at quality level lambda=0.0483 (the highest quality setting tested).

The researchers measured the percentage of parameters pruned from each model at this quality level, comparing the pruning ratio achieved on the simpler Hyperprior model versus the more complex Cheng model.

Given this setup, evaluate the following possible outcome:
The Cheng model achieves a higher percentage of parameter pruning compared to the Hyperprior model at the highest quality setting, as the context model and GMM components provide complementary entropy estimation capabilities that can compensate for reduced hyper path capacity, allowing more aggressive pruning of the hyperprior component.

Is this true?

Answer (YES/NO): NO